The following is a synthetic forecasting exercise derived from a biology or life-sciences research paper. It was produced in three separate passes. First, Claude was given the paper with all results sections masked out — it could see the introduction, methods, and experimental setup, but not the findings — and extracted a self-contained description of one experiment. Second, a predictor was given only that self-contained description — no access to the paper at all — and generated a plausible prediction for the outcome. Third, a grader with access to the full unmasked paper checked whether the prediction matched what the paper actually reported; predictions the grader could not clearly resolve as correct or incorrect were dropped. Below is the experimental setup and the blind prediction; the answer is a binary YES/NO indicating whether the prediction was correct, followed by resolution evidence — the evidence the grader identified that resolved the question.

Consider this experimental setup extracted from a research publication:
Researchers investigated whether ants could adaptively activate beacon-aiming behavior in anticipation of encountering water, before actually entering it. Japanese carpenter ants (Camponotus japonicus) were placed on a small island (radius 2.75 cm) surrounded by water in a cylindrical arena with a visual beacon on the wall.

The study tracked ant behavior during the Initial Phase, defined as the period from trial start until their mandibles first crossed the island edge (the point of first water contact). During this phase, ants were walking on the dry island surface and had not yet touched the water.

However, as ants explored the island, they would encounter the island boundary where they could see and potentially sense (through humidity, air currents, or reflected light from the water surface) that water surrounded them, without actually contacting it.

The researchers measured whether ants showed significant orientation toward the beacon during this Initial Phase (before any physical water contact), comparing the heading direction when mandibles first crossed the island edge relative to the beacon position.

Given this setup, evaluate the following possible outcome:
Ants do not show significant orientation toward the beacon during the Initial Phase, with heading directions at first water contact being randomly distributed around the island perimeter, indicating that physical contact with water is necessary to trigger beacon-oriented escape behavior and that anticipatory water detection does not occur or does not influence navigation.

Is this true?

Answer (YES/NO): YES